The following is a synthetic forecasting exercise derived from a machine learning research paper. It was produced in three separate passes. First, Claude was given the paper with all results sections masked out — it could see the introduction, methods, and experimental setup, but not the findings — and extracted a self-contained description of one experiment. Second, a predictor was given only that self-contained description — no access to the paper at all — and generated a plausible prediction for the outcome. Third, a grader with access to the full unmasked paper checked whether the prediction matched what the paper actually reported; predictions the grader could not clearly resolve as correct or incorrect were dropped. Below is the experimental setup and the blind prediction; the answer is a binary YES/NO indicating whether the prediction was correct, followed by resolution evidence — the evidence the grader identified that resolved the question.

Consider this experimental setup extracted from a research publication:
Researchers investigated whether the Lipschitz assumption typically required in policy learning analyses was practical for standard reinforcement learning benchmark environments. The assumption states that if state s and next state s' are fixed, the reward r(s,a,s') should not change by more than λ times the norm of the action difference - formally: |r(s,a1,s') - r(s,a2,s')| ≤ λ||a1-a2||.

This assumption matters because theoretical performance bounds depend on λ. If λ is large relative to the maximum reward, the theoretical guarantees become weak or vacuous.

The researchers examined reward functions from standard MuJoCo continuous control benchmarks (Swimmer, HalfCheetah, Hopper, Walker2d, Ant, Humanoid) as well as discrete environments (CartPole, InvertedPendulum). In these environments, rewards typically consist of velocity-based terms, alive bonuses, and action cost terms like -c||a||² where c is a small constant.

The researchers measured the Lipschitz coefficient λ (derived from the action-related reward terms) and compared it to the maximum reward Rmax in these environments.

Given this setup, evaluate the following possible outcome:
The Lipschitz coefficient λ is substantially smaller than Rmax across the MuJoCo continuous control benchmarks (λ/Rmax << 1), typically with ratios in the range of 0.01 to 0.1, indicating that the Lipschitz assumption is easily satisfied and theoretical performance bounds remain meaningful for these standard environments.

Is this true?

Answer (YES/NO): NO